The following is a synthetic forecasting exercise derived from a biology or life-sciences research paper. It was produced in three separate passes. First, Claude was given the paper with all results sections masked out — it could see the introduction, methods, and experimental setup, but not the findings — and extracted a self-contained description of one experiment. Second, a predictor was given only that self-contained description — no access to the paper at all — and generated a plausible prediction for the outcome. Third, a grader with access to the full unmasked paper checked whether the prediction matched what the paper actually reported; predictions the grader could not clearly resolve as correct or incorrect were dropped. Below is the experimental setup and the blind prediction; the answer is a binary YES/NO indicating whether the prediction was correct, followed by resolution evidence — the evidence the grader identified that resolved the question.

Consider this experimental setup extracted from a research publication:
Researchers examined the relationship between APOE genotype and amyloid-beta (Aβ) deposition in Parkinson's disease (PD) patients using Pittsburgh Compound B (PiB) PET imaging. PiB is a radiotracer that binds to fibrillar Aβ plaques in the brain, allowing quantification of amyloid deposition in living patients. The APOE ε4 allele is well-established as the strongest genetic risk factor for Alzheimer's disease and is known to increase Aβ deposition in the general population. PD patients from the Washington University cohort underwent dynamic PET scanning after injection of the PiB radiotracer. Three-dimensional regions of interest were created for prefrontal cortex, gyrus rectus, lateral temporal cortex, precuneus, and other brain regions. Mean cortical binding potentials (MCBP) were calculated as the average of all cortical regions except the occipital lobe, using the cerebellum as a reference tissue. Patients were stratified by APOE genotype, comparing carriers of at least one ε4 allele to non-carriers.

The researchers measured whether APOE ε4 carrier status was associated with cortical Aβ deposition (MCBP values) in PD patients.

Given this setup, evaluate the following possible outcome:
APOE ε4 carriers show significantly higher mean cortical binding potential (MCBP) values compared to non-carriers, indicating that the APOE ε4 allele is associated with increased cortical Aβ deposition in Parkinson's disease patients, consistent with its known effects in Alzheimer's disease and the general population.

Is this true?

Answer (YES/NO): YES